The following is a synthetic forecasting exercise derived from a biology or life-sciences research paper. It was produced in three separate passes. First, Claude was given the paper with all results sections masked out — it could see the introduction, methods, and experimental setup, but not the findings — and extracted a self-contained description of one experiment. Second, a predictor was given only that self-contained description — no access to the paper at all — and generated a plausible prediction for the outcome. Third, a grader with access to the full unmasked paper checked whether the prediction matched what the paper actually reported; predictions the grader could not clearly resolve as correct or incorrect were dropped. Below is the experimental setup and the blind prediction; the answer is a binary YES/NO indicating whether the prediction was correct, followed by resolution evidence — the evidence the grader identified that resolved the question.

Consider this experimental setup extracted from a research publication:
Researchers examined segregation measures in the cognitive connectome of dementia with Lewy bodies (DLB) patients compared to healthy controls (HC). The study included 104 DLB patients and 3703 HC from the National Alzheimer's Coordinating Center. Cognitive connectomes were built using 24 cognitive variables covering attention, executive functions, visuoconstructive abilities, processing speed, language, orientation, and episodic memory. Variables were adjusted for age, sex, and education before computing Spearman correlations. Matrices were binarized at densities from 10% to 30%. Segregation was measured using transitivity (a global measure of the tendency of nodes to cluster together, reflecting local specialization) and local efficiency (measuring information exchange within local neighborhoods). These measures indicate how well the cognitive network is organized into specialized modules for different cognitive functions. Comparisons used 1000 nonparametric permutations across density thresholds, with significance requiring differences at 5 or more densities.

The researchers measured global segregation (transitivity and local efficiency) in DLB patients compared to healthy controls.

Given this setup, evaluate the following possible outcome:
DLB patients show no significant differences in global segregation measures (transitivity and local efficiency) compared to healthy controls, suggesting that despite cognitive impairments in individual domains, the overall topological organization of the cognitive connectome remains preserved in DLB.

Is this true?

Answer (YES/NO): NO